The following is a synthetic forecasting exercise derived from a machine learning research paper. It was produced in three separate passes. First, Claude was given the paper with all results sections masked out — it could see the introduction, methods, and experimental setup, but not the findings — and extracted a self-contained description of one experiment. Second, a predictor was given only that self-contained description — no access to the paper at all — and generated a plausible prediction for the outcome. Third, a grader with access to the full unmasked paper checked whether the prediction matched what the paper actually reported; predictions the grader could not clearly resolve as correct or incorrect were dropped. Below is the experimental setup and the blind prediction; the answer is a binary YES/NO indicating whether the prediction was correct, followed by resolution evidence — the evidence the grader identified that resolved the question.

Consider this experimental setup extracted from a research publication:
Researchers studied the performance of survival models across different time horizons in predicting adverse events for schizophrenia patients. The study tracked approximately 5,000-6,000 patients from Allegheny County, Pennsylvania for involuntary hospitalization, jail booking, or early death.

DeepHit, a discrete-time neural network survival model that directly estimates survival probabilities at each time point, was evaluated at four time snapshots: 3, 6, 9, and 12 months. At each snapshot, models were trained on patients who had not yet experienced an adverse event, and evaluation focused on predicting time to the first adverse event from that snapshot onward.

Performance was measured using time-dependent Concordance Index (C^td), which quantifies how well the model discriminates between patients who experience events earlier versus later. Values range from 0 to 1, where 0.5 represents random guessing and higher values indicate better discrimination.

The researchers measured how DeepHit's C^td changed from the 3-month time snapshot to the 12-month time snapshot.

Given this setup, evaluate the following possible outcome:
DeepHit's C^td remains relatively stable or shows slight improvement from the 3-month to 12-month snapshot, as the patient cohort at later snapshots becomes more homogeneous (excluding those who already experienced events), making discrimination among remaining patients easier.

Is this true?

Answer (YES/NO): NO